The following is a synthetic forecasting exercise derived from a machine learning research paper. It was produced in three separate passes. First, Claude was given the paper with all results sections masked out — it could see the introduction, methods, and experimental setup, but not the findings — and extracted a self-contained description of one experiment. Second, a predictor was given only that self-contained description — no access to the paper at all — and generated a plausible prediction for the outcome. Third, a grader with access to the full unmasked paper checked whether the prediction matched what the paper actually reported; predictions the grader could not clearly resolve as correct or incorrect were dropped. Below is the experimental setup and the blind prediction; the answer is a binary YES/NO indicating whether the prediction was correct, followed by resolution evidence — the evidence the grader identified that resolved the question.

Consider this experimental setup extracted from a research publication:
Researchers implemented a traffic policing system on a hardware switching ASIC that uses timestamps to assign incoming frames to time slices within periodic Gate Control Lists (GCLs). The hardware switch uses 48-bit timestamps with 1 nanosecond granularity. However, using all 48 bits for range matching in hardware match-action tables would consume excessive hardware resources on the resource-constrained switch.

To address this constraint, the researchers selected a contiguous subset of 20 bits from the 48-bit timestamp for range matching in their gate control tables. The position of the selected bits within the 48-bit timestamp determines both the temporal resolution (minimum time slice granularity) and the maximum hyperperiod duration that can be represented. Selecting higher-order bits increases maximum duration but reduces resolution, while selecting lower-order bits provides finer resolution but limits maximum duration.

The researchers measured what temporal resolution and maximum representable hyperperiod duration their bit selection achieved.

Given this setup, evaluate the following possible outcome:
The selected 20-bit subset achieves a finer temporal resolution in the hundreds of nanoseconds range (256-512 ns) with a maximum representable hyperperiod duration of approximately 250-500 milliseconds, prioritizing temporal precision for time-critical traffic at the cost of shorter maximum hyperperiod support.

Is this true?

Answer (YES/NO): NO